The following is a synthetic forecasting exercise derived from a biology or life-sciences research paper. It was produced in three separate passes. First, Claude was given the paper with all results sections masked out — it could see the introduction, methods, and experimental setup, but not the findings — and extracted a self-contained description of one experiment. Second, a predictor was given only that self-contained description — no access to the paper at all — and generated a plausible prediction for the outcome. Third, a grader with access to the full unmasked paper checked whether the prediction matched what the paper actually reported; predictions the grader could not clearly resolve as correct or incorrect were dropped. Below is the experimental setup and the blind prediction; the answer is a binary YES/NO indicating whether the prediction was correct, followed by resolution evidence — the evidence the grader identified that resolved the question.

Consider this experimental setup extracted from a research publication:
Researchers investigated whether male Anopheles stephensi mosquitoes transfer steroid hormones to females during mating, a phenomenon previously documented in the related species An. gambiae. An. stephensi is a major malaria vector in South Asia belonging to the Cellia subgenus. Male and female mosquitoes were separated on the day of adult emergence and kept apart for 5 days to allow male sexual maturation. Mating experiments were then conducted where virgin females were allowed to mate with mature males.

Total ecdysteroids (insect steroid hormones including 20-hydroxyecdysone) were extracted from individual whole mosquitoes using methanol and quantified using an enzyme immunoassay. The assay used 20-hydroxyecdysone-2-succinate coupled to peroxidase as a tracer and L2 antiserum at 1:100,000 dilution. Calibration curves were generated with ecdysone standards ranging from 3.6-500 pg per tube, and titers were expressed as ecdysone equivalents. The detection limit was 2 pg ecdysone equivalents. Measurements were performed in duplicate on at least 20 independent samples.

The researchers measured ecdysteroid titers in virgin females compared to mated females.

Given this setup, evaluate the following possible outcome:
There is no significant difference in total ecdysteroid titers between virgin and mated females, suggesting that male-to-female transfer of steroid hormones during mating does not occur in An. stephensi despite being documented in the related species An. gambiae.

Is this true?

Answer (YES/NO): NO